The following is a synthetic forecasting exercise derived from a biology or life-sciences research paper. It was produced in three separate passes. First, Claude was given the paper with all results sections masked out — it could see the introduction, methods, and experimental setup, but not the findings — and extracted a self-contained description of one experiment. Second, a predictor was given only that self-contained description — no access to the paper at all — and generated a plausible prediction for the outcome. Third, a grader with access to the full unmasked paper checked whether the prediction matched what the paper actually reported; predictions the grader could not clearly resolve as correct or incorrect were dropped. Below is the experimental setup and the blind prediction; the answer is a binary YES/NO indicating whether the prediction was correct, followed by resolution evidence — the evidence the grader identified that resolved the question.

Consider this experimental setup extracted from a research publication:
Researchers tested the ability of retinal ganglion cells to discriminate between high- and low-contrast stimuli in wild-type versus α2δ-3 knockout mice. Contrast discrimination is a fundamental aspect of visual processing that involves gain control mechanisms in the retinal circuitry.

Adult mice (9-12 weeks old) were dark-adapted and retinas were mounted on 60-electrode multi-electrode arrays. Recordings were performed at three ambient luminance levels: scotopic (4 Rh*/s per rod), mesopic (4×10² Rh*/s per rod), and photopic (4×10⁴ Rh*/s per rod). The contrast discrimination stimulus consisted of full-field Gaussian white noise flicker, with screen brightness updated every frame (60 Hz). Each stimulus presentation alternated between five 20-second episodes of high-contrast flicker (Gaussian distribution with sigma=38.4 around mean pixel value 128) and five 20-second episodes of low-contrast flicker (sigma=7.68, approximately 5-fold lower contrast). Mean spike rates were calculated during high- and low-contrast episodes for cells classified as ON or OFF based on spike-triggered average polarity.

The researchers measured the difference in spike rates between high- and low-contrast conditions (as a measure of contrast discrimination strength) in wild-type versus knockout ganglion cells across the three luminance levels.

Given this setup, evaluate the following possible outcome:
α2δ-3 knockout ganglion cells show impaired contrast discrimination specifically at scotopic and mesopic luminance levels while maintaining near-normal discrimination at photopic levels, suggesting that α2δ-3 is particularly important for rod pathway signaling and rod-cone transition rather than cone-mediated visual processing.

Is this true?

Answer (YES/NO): NO